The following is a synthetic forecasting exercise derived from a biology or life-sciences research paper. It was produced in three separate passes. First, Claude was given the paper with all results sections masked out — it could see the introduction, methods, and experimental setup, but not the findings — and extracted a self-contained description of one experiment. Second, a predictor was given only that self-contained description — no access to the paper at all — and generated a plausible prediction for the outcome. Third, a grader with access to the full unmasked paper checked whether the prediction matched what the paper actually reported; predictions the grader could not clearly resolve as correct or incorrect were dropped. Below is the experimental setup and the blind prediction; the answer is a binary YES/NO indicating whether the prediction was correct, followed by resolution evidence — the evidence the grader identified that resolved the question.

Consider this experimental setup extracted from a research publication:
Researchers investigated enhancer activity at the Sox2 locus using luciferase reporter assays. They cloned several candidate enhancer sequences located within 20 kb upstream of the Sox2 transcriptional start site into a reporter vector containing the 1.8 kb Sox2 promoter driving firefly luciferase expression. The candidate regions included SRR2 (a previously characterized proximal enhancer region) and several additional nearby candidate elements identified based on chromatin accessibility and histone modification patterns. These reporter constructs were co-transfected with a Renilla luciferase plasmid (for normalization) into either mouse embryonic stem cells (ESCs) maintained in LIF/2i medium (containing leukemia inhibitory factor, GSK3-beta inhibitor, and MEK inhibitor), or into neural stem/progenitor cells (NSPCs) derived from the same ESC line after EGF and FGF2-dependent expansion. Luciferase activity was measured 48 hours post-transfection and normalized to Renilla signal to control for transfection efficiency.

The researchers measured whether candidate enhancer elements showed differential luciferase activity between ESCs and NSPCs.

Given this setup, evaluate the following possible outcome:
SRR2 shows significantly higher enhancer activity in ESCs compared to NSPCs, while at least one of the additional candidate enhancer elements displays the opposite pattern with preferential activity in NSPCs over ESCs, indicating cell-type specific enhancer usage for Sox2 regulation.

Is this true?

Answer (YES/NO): NO